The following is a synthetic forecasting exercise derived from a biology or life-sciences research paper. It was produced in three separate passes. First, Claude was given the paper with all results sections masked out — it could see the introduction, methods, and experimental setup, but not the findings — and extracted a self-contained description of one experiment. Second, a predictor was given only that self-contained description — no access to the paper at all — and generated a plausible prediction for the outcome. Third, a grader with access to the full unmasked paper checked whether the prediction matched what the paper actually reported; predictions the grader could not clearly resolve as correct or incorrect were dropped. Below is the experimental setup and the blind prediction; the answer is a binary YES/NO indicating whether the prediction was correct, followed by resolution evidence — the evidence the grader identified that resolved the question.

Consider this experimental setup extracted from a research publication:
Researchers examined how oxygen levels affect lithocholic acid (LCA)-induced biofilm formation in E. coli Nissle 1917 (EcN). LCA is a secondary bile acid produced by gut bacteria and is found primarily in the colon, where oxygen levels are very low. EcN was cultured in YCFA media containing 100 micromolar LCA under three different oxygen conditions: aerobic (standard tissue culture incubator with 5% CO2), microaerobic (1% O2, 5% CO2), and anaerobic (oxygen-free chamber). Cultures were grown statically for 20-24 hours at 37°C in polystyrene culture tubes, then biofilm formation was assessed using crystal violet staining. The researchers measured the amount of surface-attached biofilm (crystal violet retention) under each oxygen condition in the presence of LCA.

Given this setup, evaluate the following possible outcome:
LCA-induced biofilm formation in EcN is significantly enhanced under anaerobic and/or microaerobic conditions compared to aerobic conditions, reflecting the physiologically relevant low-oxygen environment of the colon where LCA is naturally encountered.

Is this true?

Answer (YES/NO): NO